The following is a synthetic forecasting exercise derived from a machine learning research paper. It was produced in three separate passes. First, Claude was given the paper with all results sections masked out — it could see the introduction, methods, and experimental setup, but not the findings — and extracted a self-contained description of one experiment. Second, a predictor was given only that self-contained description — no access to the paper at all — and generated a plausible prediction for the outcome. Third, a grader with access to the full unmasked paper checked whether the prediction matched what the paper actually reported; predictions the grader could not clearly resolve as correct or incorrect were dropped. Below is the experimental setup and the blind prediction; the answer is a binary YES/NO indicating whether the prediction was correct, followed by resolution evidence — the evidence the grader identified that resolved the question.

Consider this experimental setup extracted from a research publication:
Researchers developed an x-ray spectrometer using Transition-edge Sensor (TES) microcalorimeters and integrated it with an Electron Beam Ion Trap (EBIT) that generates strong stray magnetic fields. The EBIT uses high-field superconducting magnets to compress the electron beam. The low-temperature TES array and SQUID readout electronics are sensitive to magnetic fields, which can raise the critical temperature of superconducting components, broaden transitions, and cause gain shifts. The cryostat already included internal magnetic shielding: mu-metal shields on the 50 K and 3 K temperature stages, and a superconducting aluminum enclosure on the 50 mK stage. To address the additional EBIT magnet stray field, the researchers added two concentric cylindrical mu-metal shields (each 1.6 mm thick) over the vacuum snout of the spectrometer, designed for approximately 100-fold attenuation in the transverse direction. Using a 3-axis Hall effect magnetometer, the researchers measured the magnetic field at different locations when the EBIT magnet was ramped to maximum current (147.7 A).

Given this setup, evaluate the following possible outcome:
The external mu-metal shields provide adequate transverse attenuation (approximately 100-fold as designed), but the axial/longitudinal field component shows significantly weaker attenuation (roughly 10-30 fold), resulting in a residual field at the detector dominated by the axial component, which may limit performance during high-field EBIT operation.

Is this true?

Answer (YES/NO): NO